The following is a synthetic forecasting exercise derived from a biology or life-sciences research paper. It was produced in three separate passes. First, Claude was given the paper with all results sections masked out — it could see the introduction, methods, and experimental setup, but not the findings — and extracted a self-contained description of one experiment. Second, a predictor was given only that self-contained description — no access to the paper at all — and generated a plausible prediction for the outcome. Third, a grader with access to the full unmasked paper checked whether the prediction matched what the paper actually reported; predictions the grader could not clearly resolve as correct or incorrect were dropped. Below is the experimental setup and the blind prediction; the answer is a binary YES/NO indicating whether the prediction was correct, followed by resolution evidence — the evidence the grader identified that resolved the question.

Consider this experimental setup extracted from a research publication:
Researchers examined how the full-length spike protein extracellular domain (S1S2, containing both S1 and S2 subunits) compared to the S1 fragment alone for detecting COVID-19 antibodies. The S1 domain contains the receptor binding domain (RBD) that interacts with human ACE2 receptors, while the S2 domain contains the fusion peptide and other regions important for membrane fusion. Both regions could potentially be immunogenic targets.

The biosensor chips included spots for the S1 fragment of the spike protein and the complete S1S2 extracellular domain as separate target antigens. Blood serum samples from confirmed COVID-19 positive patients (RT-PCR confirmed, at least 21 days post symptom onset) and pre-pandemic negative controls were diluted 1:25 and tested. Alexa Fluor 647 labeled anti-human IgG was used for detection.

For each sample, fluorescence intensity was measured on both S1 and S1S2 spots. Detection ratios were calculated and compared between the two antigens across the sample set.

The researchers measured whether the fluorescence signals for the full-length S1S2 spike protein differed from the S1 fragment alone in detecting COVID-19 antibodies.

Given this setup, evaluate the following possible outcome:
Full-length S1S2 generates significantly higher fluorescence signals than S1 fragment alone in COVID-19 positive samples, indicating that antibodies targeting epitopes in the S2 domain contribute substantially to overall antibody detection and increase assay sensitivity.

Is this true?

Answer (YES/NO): NO